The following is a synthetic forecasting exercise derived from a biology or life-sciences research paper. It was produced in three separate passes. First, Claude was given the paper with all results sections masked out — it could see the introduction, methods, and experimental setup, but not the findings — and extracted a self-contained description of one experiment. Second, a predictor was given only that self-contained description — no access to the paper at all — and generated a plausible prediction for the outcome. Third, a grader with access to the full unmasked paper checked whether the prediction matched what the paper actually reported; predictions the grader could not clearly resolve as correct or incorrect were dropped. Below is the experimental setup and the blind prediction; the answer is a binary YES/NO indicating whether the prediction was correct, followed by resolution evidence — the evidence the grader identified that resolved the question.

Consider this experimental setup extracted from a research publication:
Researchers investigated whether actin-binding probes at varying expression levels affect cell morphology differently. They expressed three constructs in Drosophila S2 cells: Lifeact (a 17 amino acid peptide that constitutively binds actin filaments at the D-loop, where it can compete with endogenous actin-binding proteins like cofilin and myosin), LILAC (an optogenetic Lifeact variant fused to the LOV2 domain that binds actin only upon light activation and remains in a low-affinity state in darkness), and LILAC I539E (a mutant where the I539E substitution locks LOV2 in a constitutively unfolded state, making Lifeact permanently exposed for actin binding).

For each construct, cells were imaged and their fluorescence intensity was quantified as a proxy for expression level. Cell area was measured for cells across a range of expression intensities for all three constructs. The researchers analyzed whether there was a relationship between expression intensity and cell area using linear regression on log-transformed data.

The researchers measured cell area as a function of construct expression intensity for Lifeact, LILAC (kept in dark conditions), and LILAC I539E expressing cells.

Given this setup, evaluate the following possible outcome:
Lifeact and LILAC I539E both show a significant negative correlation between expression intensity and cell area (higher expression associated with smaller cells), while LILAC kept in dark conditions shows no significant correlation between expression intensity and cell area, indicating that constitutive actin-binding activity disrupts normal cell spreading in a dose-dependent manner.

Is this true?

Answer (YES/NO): YES